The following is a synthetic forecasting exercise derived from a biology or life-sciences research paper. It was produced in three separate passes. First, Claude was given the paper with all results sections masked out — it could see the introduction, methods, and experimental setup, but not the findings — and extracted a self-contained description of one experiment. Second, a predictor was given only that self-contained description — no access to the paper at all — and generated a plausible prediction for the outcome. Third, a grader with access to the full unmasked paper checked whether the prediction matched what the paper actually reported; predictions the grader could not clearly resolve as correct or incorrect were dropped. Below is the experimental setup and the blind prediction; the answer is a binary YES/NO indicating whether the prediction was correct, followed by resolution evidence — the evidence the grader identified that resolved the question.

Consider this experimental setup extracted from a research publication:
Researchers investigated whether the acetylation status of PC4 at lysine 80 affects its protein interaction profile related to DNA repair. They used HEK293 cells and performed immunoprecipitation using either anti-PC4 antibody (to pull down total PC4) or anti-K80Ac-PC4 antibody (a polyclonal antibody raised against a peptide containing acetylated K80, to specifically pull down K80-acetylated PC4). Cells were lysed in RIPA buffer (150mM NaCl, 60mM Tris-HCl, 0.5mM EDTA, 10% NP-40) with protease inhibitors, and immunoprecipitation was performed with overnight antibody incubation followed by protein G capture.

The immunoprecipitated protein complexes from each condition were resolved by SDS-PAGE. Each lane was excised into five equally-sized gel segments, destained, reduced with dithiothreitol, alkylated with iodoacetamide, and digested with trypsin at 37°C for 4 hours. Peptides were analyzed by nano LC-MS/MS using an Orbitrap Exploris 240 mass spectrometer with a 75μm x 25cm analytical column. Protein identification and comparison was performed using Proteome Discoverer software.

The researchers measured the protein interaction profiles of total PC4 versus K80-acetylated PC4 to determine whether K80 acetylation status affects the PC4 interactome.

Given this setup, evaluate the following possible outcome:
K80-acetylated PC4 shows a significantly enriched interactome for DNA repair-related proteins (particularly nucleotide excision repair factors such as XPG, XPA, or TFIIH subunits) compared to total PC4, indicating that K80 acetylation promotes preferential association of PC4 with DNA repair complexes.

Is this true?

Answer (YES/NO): NO